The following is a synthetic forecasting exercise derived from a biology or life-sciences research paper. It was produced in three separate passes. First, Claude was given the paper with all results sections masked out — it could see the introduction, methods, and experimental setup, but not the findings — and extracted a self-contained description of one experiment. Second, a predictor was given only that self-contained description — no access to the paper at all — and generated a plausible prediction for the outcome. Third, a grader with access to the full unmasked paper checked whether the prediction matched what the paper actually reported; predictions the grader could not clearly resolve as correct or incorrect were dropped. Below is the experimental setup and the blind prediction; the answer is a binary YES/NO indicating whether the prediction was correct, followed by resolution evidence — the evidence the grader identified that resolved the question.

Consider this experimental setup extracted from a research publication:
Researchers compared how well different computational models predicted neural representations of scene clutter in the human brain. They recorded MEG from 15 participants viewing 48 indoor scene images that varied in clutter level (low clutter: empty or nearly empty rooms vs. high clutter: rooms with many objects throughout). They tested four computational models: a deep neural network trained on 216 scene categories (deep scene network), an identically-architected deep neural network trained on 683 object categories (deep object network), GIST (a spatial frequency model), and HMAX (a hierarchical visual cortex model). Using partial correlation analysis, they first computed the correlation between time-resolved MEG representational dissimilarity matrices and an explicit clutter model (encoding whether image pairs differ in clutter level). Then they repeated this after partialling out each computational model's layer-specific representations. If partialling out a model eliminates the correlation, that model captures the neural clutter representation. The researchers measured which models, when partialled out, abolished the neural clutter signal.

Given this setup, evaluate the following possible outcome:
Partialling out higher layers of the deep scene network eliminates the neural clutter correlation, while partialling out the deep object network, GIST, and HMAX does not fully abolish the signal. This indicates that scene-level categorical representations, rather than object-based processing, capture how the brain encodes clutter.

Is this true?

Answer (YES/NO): NO